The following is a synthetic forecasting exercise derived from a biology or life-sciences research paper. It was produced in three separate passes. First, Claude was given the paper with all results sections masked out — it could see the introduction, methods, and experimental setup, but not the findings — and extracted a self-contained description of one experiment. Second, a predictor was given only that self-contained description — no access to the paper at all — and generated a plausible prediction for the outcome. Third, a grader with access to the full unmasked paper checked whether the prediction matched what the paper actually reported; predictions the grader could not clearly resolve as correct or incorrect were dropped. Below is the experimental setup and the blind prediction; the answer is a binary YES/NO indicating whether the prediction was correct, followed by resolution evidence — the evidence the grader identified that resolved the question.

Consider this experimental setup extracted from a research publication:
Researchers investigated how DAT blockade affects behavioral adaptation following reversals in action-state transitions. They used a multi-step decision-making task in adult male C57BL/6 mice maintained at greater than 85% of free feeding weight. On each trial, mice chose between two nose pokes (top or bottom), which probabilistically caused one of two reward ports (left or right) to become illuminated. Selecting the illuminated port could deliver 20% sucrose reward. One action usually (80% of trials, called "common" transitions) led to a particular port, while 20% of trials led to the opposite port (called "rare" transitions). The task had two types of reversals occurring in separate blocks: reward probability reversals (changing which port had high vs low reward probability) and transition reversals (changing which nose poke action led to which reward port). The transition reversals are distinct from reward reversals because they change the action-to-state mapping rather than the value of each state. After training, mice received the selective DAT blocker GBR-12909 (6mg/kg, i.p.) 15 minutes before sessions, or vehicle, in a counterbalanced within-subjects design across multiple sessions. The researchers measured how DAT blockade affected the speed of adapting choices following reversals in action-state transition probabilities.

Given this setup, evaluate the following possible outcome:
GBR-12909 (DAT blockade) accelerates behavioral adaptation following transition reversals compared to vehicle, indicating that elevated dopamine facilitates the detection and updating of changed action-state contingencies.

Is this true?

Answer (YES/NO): NO